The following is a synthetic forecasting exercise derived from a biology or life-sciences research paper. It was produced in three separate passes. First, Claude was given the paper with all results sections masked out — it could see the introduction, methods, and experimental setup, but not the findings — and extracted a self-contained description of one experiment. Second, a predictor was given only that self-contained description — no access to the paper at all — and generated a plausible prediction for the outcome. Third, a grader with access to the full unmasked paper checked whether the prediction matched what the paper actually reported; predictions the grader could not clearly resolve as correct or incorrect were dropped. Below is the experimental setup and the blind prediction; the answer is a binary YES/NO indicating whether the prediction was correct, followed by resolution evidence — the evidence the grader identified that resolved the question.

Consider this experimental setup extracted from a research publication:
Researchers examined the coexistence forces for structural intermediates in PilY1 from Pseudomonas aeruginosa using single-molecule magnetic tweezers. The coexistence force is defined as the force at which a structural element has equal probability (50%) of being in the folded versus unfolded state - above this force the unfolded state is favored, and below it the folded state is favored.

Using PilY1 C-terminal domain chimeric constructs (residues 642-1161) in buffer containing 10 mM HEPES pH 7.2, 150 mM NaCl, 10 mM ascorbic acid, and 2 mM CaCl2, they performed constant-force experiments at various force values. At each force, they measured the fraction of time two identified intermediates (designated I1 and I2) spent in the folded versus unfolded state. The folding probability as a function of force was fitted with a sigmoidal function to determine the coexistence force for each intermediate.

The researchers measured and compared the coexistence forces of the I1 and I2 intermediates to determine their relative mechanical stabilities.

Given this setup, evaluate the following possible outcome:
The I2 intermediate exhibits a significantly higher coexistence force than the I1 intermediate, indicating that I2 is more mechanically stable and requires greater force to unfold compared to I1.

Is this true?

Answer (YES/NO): YES